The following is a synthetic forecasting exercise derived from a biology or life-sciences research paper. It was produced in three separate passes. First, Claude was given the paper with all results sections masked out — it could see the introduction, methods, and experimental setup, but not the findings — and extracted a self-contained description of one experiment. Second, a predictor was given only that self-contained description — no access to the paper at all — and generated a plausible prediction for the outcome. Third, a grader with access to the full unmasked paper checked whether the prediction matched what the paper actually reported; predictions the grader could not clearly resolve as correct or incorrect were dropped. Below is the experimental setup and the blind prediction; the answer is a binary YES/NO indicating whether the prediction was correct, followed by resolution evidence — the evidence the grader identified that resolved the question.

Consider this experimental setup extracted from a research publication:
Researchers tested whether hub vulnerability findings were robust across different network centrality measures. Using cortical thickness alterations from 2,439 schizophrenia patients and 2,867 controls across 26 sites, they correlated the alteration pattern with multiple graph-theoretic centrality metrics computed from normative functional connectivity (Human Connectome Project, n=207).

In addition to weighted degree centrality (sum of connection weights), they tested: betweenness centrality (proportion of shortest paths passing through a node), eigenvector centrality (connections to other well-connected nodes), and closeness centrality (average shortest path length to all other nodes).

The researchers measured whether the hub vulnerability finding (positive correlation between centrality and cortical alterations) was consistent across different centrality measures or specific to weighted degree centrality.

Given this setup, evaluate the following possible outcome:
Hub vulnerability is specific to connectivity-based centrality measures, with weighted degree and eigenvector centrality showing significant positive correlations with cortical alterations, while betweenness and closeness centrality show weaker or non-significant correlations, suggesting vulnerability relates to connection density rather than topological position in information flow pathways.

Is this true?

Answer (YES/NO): NO